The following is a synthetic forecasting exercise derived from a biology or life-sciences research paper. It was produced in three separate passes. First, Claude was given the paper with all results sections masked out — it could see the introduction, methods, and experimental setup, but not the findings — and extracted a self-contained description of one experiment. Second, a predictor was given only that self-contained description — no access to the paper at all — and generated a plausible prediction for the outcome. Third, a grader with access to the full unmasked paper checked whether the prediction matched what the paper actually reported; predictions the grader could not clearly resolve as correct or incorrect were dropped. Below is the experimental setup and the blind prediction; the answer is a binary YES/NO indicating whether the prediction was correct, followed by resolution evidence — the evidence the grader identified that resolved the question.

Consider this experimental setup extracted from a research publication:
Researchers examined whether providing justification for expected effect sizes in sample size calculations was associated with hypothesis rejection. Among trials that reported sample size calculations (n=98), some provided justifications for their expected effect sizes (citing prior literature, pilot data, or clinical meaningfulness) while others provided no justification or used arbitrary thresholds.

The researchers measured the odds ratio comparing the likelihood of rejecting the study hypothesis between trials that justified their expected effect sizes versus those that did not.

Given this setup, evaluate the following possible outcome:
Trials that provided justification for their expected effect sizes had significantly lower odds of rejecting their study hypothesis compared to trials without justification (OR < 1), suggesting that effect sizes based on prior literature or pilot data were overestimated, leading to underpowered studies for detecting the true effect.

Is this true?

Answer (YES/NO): NO